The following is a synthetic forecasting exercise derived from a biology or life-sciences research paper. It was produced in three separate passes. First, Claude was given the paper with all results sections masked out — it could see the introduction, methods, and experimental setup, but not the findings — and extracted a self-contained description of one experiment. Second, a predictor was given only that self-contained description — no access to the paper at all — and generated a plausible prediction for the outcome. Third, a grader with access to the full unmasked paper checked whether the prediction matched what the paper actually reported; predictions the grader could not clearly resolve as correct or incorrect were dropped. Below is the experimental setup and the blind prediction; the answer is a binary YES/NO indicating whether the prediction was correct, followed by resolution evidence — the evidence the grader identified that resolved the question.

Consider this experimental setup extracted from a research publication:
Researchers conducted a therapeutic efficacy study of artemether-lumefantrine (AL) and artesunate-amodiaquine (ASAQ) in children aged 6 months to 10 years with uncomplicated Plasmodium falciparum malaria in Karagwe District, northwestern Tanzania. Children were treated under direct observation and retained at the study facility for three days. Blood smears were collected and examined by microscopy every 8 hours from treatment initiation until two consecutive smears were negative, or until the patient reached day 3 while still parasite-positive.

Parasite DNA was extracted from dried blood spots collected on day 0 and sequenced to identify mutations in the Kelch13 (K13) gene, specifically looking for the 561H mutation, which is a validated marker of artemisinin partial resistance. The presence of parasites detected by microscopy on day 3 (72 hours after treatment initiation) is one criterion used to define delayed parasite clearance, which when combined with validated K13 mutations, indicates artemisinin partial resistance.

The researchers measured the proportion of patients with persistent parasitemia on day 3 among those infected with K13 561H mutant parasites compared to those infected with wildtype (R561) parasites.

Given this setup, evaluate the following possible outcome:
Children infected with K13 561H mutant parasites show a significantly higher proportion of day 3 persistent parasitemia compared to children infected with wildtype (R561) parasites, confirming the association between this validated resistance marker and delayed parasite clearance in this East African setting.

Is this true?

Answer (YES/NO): YES